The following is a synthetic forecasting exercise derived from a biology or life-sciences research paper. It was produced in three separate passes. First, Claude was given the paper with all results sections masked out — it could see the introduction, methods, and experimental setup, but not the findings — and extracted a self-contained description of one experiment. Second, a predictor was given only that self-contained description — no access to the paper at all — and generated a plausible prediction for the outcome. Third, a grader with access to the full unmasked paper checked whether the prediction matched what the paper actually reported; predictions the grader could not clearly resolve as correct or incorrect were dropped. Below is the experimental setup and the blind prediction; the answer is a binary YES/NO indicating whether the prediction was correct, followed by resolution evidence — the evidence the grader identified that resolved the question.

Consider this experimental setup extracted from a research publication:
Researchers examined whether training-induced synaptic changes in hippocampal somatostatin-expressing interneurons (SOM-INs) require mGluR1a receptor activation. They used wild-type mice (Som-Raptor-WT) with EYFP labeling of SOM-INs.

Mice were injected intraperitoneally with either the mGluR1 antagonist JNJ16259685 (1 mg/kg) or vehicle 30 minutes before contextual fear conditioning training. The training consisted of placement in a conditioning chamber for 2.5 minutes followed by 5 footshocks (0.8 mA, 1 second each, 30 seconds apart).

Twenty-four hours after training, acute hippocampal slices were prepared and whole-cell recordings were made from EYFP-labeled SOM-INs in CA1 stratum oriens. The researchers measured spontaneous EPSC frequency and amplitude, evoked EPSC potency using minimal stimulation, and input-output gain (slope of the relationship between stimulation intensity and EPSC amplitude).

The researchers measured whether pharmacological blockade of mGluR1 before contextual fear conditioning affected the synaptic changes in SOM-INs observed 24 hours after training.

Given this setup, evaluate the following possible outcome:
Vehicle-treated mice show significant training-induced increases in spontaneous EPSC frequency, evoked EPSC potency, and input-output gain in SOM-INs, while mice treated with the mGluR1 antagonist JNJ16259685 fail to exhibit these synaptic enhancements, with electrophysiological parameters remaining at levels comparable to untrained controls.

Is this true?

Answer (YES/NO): YES